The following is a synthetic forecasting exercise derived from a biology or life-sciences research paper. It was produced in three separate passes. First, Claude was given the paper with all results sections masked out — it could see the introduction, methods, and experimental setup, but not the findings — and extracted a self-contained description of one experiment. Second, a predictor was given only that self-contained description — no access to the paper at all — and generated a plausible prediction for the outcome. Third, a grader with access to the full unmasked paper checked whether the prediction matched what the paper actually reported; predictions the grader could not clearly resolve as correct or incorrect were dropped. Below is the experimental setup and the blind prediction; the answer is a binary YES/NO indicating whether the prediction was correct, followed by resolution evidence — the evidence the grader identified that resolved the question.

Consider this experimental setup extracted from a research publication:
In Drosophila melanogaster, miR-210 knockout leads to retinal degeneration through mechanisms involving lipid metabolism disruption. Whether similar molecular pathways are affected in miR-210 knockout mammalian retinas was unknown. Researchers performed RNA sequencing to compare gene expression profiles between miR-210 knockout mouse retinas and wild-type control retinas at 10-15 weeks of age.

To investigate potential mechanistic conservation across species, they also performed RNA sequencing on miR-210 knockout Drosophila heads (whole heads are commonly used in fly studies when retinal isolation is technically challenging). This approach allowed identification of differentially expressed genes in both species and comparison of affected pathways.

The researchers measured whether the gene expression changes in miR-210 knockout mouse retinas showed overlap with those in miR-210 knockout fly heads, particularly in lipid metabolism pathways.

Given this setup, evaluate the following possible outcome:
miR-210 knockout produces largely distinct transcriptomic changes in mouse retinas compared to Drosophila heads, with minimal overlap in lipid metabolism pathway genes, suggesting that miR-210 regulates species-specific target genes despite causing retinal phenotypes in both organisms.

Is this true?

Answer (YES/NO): YES